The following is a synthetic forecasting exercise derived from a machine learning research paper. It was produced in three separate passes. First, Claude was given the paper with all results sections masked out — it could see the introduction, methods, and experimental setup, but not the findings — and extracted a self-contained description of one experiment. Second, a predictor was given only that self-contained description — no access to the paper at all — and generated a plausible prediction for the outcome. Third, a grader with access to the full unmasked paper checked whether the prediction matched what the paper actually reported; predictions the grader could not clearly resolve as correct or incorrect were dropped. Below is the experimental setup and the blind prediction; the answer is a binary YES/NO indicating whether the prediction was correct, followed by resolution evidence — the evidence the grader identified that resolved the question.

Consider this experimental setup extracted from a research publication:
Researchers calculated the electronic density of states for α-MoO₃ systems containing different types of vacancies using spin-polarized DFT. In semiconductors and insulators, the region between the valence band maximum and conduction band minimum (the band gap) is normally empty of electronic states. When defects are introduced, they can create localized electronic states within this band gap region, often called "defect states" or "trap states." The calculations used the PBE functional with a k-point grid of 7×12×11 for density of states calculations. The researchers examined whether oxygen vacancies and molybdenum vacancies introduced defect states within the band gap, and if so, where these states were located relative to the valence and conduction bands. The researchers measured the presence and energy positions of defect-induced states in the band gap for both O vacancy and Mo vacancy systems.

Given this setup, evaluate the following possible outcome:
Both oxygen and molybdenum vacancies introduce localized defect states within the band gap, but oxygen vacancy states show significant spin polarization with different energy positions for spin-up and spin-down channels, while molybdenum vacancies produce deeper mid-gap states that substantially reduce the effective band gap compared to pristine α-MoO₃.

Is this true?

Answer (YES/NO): NO